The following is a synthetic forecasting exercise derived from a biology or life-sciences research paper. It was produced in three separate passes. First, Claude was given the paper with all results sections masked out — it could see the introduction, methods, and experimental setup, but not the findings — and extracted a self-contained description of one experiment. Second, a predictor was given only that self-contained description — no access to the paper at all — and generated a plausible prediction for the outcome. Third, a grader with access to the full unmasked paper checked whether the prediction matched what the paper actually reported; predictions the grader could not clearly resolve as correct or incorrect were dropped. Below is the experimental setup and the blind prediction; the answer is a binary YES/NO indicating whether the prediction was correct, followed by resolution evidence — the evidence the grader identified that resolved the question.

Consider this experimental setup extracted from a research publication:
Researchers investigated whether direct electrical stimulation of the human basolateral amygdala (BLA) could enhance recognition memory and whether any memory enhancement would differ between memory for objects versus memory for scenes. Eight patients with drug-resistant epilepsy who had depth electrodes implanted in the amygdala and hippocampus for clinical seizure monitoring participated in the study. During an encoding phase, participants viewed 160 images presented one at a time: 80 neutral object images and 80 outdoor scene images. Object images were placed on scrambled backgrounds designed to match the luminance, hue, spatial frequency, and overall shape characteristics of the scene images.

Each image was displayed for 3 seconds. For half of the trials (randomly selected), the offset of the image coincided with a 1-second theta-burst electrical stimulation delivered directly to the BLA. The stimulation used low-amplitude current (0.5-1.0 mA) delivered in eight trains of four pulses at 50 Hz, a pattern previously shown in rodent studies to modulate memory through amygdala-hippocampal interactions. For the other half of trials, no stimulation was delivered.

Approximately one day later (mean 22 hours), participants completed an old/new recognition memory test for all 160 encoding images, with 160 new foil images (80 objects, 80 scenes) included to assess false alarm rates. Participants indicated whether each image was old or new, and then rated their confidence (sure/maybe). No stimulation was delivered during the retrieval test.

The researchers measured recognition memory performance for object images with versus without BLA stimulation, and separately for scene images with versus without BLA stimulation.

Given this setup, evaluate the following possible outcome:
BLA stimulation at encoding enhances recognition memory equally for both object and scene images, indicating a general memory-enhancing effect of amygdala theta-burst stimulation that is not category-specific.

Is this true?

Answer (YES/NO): NO